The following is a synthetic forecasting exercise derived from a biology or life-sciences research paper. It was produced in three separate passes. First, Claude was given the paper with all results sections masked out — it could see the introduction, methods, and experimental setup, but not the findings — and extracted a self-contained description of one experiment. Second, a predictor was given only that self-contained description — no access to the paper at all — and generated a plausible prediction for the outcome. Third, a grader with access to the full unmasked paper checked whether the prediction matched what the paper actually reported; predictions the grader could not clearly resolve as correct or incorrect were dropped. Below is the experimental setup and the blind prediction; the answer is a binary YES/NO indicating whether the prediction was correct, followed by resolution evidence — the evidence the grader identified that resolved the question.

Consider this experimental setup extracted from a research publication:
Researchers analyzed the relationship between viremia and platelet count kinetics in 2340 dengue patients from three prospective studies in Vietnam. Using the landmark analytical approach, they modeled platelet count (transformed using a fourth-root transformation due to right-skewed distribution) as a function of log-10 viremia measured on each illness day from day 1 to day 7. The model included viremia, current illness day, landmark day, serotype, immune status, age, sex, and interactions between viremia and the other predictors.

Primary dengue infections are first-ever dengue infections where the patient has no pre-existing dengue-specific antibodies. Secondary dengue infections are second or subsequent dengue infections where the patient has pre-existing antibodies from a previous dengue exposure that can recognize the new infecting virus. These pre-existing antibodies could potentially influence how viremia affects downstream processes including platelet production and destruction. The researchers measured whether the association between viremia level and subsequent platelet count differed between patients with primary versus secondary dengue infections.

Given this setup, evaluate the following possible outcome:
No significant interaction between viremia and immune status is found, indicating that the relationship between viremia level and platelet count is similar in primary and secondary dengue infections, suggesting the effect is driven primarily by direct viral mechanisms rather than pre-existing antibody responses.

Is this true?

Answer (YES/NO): NO